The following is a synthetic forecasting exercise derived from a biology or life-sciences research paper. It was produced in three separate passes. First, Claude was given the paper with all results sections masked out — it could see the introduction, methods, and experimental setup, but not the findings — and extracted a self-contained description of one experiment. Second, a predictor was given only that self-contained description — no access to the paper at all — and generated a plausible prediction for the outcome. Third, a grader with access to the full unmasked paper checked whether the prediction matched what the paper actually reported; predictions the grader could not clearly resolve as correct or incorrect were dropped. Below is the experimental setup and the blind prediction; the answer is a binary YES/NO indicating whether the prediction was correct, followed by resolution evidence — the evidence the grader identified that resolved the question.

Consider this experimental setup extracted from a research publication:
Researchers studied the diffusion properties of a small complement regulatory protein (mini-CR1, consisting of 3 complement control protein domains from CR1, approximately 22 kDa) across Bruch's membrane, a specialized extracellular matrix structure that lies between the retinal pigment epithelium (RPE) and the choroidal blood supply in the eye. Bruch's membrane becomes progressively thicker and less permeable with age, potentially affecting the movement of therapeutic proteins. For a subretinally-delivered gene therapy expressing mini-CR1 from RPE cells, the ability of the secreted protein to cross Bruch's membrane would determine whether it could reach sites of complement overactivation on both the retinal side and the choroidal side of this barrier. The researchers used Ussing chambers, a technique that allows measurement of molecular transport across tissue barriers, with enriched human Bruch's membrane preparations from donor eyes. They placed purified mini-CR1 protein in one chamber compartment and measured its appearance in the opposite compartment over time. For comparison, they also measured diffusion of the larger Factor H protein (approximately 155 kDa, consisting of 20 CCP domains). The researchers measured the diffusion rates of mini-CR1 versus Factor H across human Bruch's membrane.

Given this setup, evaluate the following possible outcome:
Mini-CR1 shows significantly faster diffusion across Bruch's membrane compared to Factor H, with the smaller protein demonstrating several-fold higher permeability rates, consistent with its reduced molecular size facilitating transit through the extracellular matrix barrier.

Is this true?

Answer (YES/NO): NO